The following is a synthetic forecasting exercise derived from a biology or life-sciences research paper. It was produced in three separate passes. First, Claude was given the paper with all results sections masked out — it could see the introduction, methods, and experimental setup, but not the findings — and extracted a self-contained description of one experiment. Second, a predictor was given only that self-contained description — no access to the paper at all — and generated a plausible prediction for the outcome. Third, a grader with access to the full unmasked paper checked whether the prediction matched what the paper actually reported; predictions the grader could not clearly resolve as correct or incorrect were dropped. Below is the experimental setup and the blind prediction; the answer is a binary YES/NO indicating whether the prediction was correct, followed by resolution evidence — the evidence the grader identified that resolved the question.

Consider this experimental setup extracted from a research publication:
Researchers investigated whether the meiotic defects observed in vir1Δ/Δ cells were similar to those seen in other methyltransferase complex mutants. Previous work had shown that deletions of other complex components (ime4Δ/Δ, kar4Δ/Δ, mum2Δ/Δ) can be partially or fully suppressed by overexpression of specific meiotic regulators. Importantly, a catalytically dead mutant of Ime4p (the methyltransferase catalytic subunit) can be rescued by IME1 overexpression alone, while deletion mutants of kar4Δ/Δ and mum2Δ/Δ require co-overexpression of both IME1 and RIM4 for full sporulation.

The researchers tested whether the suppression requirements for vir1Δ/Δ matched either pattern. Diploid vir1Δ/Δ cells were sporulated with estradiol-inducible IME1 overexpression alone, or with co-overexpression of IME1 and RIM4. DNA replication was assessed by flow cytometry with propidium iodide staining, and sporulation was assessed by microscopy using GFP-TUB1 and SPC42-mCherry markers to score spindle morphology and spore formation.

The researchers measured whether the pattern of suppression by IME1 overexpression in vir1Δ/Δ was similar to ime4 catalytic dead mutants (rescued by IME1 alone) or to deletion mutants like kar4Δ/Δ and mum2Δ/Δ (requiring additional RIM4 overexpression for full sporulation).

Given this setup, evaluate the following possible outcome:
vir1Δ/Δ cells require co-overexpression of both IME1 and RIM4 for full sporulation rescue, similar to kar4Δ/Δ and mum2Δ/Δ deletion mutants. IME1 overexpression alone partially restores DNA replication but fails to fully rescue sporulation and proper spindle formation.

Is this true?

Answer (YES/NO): YES